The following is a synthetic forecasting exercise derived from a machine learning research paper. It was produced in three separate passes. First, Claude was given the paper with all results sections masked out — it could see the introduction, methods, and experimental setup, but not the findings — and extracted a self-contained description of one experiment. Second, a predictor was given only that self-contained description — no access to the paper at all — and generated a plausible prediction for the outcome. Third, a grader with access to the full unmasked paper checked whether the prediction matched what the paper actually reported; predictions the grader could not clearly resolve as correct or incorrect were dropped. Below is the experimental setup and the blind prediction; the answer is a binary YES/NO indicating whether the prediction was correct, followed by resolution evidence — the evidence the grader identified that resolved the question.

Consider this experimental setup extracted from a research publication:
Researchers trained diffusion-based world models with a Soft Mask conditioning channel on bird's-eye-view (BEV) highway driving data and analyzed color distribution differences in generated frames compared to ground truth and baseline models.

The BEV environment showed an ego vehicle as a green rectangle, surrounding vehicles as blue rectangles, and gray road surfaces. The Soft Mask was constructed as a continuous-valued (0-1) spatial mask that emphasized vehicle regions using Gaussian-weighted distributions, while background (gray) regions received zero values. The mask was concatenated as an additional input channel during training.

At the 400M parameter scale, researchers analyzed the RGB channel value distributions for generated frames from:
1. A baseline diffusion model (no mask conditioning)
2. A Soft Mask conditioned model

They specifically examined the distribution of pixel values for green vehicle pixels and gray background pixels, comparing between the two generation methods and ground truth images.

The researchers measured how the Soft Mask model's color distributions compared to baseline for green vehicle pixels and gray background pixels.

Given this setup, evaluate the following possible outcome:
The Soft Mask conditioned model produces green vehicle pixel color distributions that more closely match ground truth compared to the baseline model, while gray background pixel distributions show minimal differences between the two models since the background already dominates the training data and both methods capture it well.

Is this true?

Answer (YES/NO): NO